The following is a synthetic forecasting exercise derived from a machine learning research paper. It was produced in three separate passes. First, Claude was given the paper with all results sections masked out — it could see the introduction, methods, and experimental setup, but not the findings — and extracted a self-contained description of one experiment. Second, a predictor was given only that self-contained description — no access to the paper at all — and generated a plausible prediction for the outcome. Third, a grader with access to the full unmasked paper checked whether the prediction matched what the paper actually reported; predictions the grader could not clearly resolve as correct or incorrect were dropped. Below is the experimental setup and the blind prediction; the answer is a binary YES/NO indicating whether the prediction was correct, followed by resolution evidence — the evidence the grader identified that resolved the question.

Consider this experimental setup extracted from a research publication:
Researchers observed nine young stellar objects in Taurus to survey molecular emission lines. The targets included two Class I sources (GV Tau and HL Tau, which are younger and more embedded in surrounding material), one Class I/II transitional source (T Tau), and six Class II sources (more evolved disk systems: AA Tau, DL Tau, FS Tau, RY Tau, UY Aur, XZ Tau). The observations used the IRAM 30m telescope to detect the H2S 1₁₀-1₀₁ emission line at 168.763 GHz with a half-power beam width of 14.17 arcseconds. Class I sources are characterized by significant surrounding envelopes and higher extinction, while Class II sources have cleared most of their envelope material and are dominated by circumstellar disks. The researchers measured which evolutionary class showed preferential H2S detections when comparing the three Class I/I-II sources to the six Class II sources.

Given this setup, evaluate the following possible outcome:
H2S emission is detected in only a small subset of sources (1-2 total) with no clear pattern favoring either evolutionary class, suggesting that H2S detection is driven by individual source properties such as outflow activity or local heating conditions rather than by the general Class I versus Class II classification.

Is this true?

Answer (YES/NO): NO